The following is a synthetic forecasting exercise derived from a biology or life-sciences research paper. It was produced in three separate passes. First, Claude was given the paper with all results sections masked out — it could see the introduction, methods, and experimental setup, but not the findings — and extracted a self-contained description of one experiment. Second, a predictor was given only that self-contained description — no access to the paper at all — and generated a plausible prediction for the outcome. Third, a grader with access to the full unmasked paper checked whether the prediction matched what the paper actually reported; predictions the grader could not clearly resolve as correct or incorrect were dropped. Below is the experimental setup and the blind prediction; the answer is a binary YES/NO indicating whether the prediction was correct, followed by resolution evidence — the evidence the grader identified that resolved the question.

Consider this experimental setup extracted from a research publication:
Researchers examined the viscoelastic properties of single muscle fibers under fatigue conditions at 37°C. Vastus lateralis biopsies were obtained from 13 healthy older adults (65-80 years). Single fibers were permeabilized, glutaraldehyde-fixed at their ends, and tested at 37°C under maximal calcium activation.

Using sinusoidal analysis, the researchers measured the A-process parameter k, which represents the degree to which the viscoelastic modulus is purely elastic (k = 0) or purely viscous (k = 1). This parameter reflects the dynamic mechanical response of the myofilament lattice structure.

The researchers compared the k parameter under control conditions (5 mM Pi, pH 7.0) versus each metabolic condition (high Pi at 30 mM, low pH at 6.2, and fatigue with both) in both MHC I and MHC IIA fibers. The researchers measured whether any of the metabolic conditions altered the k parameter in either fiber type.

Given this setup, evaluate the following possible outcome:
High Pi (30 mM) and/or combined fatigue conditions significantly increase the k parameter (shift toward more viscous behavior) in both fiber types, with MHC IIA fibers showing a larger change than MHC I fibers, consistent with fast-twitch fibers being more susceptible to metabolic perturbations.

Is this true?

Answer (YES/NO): NO